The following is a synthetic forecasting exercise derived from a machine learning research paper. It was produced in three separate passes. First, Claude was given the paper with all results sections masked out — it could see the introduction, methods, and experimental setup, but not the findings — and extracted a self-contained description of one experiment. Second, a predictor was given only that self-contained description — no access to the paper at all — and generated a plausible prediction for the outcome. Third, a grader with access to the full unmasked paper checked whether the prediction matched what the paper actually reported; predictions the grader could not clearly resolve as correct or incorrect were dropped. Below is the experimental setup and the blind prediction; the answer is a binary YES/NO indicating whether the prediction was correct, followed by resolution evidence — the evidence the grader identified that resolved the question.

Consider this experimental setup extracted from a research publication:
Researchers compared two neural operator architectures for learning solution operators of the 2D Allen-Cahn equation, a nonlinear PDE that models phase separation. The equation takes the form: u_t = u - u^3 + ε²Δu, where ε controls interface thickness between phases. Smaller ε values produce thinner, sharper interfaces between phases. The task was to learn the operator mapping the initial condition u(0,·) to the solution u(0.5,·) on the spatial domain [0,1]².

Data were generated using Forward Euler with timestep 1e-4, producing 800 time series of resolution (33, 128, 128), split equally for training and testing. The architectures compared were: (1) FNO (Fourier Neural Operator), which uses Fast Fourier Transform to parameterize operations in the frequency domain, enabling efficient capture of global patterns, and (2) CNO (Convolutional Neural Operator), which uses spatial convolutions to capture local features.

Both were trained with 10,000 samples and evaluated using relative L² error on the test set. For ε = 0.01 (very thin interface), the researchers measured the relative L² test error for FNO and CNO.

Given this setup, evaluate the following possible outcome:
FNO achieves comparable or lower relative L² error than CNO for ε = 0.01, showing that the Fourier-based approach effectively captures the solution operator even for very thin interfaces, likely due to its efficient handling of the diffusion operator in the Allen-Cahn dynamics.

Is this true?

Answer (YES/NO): YES